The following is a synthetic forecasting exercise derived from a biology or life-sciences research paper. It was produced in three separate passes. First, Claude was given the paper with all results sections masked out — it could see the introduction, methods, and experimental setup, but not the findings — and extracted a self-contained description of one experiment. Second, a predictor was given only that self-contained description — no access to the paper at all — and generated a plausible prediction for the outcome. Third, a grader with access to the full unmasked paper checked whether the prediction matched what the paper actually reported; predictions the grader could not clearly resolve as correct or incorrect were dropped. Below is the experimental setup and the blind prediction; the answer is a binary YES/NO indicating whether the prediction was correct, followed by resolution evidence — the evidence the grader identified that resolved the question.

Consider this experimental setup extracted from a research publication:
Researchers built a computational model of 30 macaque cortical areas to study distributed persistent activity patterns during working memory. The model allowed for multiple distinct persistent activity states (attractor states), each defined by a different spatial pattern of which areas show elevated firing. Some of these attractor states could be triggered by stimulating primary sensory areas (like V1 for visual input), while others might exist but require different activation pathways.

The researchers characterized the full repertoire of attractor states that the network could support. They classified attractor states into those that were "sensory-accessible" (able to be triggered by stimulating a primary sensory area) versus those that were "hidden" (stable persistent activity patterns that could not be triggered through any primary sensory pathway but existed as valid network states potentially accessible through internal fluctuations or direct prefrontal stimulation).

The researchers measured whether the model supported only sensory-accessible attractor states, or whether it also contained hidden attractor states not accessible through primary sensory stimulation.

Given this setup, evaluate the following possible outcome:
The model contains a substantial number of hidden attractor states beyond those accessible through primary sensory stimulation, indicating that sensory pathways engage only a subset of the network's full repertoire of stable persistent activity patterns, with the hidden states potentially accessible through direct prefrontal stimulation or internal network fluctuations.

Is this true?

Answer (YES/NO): YES